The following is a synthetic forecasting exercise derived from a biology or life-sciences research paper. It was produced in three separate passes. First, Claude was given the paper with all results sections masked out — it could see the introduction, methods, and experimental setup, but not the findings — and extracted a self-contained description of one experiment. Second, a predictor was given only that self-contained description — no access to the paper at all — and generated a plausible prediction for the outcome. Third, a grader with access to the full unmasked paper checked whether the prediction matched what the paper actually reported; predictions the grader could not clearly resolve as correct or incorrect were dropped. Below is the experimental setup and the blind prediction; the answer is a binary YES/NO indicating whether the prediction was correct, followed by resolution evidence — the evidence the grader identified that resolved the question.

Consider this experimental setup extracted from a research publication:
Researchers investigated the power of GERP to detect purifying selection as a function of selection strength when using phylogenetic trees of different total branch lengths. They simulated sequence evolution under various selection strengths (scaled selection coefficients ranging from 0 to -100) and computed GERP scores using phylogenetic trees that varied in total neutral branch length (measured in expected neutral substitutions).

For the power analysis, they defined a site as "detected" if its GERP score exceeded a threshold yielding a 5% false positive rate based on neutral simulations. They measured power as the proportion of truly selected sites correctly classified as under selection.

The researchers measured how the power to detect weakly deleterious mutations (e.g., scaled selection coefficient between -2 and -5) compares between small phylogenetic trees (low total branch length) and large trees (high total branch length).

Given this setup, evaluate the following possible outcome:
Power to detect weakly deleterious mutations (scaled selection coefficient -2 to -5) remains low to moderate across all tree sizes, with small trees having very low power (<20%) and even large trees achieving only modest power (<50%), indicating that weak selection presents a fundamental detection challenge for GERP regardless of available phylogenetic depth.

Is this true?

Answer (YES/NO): NO